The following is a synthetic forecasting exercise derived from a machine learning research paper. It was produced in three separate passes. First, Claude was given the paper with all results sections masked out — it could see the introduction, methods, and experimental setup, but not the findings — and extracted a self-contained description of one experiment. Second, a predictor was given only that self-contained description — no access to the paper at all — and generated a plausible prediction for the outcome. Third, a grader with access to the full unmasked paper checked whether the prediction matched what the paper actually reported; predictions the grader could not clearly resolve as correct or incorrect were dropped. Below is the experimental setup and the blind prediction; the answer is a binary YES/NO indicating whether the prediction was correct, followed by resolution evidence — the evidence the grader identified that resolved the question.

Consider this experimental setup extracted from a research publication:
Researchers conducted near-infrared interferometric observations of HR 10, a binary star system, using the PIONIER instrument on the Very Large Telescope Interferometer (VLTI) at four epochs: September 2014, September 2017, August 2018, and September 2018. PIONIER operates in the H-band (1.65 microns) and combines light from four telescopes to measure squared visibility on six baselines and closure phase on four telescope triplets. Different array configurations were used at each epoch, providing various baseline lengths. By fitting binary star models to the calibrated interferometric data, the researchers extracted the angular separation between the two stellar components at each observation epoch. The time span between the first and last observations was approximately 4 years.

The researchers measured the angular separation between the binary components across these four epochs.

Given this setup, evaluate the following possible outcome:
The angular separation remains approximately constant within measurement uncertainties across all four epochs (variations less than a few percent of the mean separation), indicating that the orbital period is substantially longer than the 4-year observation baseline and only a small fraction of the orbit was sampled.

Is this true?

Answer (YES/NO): NO